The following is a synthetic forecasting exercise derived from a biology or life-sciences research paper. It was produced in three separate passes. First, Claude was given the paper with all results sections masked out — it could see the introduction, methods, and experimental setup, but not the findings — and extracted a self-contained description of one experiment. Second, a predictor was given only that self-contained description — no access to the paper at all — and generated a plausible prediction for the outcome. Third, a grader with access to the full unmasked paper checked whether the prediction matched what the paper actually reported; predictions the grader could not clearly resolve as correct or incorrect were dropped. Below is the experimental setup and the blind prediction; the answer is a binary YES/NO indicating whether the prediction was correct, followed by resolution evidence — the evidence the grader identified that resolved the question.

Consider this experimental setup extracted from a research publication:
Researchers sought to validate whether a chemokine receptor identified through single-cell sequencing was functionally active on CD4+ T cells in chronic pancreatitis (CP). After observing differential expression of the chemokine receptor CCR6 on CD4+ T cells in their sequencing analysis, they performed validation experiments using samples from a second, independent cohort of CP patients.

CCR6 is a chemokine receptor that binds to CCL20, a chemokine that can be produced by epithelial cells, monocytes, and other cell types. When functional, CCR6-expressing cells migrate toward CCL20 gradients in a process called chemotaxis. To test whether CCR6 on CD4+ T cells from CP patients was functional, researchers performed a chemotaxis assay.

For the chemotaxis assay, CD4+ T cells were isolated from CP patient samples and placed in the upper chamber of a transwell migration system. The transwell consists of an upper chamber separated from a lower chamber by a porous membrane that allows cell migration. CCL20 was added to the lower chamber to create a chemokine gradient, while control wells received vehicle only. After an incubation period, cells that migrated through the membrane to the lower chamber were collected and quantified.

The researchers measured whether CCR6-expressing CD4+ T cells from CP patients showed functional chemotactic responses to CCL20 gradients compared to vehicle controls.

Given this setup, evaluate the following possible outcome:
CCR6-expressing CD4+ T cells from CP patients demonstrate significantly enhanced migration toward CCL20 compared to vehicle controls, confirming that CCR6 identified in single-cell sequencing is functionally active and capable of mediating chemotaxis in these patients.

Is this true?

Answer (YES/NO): YES